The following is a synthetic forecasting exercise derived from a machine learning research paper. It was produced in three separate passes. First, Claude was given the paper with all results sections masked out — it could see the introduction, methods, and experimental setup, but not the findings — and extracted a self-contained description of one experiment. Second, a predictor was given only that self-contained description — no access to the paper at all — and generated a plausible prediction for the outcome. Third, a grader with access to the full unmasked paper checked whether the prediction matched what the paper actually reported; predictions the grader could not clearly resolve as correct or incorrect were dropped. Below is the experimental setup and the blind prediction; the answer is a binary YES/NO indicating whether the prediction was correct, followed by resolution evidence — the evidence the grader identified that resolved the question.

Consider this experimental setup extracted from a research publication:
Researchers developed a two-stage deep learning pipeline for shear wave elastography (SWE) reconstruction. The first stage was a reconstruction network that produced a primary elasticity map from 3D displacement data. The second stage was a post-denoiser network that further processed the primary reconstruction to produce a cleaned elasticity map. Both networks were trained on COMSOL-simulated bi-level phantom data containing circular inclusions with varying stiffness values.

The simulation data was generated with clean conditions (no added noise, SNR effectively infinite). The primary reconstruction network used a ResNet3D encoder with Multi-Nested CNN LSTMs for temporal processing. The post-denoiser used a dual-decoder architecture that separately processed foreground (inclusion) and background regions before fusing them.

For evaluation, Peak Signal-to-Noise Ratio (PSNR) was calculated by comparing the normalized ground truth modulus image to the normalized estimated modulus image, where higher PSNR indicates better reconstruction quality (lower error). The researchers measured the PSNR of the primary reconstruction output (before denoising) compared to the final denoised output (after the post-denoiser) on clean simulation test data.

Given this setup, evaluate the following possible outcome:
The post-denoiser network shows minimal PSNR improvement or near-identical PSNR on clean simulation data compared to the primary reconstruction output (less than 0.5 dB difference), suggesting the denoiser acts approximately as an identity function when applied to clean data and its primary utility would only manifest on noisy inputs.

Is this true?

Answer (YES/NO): NO